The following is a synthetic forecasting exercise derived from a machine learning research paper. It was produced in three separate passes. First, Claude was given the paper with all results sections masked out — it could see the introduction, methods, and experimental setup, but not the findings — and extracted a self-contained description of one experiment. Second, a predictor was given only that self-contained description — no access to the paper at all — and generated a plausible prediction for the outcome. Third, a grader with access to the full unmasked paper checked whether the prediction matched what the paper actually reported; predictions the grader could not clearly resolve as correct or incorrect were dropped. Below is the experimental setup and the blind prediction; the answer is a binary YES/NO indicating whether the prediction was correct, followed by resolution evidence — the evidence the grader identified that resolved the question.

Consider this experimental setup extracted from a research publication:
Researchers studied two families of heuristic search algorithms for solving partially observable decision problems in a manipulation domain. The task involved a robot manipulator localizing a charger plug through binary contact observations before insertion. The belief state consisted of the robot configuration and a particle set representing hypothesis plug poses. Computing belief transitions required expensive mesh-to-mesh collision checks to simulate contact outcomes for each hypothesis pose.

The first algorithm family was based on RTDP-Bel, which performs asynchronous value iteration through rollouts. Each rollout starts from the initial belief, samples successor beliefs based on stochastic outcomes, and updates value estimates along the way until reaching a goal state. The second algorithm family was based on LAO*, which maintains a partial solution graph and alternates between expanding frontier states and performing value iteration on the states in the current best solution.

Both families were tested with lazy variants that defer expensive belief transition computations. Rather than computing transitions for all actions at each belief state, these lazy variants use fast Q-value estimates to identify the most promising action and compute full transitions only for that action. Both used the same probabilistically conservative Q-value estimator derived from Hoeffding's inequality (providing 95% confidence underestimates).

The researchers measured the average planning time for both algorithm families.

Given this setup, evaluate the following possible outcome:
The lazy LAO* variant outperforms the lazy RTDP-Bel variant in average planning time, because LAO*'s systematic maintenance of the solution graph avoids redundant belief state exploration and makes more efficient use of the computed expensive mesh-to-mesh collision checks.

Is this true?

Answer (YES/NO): YES